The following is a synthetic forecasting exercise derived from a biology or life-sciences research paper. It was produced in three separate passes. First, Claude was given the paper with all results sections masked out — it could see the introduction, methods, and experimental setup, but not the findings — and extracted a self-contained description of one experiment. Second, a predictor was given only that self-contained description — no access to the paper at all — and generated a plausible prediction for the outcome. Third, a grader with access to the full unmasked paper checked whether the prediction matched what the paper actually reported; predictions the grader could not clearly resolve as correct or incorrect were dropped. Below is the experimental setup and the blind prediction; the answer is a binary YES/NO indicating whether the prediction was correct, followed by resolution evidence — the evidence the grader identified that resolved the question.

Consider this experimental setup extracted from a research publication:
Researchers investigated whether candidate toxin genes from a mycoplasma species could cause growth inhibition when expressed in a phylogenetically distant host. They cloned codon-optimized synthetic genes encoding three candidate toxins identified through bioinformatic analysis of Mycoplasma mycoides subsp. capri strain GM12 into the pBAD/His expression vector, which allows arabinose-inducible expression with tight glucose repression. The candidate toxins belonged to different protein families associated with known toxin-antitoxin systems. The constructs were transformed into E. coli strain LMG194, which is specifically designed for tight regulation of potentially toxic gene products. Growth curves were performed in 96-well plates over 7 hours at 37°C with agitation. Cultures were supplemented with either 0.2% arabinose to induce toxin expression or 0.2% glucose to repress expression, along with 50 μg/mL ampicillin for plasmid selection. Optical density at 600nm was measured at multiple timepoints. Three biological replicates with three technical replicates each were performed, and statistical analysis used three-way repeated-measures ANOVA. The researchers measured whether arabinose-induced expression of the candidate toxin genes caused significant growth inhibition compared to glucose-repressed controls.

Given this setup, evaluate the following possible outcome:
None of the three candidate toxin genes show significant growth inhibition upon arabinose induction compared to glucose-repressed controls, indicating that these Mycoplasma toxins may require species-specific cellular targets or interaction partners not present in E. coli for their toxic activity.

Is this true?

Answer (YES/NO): NO